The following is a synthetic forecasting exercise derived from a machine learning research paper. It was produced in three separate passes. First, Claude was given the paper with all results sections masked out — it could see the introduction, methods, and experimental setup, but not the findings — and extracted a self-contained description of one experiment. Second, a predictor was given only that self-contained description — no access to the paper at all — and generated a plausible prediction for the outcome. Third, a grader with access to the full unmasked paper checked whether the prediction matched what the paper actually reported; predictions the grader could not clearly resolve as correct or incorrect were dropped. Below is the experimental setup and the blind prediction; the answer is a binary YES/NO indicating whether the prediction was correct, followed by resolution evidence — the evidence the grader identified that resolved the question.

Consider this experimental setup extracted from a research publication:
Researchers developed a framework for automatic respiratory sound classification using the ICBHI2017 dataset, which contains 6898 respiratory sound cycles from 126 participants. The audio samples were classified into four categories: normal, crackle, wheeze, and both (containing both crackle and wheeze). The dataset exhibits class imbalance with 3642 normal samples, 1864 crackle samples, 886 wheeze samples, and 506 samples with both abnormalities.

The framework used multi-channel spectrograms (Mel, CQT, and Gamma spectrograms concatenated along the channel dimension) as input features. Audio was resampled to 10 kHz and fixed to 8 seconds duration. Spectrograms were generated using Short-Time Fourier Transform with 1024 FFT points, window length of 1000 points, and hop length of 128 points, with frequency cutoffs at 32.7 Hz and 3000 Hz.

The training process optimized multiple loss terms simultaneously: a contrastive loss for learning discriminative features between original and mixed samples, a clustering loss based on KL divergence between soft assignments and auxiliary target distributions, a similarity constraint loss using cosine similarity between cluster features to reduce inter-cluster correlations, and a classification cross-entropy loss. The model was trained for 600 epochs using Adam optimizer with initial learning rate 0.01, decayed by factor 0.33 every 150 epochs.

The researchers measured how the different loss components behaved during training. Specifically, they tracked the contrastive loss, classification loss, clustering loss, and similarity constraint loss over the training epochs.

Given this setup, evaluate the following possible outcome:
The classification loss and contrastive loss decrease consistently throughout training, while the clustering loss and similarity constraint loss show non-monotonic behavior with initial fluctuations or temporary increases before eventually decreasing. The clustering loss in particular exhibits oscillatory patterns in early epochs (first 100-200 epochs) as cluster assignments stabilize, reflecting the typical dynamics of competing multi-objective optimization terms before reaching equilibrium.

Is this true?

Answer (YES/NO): NO